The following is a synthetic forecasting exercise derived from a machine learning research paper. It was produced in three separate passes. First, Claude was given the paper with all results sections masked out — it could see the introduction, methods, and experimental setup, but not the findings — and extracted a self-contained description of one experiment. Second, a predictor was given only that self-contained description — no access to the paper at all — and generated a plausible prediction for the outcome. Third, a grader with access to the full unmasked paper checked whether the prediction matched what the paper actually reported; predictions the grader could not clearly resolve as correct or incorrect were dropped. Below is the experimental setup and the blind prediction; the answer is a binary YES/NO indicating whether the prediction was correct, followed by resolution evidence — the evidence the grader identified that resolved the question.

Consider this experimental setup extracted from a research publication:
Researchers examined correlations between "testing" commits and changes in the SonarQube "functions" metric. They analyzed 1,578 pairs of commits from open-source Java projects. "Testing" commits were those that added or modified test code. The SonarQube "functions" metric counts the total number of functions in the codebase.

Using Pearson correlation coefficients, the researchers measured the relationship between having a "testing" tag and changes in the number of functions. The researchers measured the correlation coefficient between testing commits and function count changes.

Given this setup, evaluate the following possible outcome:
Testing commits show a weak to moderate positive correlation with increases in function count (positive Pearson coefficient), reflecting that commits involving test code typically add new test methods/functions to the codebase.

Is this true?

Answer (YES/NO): YES